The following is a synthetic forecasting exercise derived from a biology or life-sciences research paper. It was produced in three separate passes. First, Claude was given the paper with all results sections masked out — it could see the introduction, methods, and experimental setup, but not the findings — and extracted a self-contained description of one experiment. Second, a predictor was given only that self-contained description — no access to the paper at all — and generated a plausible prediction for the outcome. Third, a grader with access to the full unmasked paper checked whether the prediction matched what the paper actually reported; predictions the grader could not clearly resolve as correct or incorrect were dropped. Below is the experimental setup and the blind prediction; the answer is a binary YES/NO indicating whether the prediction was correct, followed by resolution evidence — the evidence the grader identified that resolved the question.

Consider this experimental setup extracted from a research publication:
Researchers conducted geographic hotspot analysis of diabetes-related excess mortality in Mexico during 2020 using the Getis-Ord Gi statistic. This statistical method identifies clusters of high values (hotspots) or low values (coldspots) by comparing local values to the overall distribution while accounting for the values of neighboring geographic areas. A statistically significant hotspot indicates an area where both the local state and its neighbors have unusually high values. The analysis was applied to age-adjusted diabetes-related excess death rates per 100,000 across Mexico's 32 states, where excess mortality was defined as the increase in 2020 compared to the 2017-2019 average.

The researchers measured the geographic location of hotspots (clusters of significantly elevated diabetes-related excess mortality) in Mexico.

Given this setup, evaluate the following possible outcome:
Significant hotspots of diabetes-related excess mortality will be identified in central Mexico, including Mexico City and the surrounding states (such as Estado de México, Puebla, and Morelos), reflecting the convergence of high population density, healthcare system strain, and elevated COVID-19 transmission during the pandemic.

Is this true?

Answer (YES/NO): NO